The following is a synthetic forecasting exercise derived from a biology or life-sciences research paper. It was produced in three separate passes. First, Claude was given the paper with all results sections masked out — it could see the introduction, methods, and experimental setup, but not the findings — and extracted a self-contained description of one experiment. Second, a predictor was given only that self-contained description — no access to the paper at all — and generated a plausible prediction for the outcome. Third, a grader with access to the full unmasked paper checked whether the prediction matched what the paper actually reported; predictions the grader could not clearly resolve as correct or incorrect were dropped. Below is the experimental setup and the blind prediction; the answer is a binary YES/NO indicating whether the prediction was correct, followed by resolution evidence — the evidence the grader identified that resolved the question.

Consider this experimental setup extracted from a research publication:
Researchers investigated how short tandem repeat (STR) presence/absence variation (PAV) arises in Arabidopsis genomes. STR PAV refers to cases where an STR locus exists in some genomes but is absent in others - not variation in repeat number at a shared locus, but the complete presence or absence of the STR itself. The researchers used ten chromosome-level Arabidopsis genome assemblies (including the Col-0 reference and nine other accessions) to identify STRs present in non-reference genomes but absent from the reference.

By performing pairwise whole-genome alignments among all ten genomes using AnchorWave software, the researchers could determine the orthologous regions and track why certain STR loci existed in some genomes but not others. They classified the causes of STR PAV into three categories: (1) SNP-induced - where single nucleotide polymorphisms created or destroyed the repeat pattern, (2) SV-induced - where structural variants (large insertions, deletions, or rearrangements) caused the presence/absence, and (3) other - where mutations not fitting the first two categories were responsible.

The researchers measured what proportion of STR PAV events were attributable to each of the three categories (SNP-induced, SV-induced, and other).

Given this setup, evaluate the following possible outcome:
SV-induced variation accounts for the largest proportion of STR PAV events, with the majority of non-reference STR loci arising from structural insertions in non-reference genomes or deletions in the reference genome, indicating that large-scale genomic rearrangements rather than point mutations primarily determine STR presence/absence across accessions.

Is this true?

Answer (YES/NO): NO